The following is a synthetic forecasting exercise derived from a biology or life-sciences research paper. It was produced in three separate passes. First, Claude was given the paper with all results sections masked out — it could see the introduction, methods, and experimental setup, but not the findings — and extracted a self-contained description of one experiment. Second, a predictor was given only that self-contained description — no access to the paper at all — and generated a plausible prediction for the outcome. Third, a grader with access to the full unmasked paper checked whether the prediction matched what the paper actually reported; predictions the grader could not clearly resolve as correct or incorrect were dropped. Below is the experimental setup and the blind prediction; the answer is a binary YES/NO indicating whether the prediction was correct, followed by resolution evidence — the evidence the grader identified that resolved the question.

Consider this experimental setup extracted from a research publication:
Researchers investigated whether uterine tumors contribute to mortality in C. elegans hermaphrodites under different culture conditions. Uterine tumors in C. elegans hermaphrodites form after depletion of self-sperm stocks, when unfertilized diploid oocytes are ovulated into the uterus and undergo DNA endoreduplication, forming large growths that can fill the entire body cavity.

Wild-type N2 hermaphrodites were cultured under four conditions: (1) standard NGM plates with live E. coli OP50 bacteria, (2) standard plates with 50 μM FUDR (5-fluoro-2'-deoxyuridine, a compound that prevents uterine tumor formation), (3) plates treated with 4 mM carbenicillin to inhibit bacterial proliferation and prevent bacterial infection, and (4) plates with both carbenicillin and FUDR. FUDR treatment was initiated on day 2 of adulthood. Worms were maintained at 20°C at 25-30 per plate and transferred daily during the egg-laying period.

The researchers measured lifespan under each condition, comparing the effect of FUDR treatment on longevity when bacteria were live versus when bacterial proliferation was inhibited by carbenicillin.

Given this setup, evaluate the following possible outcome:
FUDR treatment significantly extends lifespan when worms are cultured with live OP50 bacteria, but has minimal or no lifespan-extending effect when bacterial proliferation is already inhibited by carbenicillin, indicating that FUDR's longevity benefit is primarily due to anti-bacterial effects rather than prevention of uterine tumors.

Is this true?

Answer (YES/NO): NO